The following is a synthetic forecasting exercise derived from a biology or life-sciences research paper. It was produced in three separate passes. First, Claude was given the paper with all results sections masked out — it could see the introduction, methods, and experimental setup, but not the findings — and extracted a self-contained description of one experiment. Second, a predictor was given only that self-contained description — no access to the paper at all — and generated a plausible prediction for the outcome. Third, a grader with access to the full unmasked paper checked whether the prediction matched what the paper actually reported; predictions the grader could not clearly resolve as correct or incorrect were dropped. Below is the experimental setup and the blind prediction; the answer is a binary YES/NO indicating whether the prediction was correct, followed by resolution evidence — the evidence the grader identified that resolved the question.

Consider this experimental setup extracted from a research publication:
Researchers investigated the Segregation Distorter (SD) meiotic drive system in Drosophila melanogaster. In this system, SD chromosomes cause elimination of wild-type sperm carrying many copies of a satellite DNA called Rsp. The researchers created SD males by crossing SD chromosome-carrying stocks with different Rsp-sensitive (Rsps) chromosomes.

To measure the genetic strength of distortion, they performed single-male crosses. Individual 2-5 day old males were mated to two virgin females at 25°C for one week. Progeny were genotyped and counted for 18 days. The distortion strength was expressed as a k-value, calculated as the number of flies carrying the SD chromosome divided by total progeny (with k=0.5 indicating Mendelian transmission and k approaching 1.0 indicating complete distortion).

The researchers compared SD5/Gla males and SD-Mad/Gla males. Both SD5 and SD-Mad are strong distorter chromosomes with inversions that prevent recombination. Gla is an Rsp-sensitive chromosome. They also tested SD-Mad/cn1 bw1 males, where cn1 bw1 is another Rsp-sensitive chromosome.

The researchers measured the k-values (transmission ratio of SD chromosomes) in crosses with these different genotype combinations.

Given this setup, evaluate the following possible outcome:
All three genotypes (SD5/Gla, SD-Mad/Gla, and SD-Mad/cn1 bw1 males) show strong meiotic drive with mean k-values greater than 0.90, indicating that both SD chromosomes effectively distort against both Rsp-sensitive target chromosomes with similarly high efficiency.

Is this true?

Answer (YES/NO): YES